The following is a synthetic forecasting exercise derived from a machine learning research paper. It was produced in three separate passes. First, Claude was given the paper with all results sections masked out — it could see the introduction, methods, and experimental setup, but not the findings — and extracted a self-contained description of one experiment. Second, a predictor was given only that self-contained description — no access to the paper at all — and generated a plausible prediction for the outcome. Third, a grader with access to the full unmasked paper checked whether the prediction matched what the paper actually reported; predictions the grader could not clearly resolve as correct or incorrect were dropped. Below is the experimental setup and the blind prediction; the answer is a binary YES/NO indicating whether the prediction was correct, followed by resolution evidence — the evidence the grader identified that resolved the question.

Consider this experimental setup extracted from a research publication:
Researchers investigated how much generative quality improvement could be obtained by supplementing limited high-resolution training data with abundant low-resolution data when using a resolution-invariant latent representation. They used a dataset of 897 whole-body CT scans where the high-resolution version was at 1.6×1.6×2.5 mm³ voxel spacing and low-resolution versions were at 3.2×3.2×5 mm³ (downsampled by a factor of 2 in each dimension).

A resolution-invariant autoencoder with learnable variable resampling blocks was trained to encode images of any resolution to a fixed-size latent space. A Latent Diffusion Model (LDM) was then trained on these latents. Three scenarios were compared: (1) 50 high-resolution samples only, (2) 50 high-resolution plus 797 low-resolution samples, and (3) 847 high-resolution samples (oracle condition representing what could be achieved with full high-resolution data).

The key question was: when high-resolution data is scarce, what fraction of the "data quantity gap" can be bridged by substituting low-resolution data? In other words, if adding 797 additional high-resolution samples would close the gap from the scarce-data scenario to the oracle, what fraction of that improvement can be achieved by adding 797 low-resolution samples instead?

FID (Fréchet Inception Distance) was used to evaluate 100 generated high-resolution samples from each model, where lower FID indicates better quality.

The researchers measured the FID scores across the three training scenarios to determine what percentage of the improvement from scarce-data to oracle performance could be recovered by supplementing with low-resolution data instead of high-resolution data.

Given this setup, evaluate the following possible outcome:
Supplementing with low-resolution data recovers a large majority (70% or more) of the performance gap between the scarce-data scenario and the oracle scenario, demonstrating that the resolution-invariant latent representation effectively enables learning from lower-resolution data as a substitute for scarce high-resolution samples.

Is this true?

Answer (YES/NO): YES